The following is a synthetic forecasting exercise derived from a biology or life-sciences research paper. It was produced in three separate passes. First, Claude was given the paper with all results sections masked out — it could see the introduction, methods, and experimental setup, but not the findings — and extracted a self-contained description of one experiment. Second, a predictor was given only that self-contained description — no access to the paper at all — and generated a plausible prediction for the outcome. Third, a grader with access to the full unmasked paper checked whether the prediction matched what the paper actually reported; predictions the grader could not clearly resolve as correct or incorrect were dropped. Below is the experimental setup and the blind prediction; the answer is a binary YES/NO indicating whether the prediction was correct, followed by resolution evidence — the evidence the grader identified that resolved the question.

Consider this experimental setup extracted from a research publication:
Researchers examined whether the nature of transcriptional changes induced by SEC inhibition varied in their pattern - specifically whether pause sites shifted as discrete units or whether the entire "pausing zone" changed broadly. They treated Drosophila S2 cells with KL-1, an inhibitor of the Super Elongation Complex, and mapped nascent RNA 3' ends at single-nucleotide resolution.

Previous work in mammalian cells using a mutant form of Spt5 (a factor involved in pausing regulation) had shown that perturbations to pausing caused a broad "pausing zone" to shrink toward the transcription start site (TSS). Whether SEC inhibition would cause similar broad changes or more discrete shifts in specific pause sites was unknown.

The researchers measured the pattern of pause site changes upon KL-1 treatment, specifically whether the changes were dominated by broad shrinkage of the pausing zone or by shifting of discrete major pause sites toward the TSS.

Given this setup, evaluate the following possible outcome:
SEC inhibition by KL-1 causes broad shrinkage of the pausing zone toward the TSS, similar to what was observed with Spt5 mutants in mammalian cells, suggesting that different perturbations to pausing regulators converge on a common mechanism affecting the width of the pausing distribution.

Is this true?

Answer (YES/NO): NO